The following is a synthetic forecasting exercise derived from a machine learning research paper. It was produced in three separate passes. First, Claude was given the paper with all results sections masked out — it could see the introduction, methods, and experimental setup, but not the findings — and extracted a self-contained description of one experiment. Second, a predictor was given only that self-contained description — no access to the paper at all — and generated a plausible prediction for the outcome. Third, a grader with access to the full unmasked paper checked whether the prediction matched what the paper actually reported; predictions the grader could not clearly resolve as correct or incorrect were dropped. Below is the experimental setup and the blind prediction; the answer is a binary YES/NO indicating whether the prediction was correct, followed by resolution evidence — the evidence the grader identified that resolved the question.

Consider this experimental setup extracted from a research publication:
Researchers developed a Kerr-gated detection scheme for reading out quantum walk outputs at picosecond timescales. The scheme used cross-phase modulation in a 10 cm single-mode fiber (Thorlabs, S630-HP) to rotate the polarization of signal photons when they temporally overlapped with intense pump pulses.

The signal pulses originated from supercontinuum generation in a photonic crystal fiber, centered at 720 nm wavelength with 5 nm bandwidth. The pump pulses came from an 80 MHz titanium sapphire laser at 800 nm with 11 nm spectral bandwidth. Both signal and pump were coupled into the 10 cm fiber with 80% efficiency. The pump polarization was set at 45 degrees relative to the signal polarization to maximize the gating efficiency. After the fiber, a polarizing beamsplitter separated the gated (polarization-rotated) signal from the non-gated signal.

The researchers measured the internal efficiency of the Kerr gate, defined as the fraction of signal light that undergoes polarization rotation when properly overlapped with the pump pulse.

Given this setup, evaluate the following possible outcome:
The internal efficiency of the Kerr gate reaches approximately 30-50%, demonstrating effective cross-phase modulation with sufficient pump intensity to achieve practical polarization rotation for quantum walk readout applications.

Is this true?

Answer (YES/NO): NO